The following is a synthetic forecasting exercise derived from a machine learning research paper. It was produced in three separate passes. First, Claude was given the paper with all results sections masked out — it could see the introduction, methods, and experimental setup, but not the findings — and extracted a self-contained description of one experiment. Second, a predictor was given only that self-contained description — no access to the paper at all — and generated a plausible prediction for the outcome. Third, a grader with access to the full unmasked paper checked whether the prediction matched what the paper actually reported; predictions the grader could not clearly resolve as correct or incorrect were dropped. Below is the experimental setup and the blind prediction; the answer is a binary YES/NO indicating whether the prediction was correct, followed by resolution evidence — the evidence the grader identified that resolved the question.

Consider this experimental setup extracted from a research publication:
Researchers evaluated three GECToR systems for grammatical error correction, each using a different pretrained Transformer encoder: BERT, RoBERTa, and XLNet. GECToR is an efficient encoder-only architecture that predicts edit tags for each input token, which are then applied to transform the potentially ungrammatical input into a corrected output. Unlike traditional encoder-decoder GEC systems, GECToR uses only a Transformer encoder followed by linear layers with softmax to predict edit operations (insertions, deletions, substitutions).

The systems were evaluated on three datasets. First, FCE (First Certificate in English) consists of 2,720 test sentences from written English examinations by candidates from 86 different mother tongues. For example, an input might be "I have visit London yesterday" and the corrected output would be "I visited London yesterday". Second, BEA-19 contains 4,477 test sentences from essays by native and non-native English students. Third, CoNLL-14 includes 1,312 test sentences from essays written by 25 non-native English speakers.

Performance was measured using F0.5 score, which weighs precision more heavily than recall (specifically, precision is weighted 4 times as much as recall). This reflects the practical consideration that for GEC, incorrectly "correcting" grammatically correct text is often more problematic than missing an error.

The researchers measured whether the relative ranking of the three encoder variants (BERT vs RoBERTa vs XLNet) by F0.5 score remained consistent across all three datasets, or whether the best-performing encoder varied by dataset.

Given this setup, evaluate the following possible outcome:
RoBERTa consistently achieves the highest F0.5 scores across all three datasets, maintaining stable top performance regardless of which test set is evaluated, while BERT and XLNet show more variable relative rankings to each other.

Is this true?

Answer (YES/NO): NO